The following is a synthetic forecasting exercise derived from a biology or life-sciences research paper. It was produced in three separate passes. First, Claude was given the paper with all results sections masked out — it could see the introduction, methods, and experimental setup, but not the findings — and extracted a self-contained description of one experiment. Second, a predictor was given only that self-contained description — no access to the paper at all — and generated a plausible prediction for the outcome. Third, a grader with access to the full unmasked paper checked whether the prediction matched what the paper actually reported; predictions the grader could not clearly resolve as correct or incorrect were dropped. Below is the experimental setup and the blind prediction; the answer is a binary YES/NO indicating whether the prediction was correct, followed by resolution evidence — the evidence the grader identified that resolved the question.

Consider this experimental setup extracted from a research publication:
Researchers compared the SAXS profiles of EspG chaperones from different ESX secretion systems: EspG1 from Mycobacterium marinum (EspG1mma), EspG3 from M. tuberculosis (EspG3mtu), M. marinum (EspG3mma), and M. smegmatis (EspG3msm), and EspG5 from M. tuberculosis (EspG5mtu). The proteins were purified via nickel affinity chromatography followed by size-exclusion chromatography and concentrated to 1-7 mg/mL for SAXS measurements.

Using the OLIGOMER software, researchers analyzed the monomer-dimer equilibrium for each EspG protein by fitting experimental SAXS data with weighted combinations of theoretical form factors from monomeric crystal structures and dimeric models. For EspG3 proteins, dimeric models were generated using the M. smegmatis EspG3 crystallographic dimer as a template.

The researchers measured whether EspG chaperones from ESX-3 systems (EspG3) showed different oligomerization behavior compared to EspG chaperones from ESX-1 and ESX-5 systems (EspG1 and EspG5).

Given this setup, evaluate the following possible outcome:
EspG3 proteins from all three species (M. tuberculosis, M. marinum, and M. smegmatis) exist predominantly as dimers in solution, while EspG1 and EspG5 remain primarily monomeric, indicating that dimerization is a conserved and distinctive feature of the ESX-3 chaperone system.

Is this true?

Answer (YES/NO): NO